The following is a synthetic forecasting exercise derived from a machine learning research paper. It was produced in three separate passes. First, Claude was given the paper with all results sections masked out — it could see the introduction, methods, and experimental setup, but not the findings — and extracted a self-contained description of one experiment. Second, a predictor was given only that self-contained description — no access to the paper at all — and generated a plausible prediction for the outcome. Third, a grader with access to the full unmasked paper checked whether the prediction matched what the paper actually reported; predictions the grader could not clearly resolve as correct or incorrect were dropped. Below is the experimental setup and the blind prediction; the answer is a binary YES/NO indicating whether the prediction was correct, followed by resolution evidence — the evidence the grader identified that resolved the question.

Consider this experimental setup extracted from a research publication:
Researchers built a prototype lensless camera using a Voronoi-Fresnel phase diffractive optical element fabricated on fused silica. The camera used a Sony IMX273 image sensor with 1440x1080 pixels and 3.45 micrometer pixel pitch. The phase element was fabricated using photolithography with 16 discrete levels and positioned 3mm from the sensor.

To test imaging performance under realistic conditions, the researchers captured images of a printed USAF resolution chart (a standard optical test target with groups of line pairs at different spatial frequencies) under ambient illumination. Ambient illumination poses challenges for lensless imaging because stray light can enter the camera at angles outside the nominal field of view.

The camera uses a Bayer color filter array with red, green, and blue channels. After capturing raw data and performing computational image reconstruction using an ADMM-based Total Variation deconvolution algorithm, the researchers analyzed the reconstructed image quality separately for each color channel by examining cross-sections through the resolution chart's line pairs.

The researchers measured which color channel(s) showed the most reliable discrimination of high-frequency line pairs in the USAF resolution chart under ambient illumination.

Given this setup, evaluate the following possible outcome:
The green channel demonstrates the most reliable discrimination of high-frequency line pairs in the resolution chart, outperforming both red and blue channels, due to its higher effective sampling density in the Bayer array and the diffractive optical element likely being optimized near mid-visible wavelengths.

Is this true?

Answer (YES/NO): NO